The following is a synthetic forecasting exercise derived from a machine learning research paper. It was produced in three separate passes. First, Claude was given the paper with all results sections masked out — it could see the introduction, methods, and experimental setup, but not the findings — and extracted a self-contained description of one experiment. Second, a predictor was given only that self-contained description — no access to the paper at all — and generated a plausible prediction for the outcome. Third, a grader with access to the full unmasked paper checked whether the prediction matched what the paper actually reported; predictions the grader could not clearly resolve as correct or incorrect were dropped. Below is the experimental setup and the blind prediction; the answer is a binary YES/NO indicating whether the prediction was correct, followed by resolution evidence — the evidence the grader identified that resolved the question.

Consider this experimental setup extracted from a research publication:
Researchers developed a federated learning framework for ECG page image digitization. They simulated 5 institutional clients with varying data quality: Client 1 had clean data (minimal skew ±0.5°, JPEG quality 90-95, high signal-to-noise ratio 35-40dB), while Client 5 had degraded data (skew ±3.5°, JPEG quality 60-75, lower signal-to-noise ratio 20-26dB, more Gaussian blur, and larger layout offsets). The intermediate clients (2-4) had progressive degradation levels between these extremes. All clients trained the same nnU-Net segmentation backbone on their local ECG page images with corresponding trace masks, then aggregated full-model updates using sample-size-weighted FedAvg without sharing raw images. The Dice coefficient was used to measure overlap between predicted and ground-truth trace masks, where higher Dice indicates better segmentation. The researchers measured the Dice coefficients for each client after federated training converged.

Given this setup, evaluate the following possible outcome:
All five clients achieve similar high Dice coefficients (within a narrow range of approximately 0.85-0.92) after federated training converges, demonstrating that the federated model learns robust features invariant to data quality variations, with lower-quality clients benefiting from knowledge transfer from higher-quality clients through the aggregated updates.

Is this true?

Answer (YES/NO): NO